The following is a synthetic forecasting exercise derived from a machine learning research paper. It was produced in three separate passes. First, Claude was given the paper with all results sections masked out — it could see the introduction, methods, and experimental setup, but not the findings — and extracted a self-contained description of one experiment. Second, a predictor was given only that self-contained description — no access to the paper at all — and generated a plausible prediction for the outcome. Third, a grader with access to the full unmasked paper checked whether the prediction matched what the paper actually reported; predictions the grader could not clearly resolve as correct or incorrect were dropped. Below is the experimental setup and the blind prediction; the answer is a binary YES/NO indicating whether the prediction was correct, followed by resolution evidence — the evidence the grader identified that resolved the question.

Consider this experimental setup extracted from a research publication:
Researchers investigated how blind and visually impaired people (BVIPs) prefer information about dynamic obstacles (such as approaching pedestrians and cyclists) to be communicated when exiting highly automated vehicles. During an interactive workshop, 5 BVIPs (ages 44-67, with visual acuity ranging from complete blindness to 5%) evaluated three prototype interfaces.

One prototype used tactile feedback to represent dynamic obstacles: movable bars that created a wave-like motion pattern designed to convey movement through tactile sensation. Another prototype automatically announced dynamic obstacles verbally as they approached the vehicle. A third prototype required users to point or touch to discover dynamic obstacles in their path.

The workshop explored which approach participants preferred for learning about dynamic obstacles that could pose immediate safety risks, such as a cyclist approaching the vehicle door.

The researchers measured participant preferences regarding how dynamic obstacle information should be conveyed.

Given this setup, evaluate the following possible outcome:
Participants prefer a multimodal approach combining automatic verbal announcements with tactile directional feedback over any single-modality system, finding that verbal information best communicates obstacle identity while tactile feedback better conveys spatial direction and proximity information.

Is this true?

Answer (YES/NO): NO